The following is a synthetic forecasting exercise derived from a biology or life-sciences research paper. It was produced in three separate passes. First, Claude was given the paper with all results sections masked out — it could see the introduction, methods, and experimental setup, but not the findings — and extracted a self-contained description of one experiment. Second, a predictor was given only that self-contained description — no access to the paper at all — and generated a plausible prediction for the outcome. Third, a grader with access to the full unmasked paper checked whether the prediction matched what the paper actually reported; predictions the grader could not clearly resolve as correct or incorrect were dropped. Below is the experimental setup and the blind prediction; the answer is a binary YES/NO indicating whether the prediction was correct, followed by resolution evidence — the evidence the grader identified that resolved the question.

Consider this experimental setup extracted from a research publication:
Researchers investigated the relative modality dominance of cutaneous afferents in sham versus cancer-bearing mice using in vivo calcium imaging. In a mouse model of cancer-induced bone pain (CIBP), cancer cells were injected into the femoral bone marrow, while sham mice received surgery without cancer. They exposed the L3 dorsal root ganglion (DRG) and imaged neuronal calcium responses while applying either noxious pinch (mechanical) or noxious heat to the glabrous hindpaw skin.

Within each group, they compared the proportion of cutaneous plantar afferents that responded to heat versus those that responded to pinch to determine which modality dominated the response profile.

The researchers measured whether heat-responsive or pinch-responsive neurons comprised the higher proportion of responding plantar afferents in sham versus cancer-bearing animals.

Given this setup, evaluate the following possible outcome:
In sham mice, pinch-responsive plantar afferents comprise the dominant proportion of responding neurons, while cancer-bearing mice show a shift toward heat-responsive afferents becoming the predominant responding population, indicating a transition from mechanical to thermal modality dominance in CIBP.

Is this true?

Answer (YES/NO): NO